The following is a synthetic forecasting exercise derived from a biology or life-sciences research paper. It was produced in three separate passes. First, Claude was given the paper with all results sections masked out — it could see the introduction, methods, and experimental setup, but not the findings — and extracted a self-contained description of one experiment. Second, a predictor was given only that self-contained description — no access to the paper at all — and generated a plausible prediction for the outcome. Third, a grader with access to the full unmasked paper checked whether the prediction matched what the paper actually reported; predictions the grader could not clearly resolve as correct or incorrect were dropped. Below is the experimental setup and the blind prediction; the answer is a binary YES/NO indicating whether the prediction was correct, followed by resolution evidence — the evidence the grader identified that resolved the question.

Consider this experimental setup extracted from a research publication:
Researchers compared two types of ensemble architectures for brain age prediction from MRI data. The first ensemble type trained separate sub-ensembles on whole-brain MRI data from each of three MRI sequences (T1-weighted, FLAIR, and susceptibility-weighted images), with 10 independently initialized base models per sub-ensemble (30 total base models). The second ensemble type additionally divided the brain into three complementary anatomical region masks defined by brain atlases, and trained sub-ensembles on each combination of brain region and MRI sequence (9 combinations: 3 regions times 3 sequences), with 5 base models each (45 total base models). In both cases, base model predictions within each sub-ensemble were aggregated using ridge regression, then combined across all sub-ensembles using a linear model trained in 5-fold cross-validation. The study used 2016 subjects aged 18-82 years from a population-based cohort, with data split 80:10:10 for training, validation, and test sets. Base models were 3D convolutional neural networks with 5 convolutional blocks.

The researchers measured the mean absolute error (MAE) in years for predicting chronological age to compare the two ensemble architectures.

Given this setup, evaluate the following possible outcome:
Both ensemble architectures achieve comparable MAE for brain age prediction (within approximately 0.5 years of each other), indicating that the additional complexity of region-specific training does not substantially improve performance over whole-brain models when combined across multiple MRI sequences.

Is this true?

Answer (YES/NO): NO